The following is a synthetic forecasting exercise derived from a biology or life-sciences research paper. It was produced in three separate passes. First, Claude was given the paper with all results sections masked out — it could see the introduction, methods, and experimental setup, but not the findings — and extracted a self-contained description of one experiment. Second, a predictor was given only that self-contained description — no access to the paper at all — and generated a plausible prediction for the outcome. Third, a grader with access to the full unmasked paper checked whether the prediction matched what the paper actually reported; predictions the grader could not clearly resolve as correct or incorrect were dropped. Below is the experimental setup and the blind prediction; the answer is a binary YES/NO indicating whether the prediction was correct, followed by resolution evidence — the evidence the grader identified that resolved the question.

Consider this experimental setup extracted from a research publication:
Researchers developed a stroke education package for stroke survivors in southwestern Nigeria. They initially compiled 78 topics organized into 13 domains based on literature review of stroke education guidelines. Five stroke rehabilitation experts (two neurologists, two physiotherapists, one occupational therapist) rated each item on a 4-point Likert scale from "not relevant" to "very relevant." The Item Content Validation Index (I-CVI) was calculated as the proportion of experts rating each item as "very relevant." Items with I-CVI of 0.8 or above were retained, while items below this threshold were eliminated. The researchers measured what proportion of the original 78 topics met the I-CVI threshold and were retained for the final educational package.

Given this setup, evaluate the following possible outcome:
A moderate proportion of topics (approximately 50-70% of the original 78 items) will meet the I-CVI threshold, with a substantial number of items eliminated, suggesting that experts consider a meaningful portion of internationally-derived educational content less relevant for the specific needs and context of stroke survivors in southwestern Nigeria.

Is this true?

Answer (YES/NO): NO